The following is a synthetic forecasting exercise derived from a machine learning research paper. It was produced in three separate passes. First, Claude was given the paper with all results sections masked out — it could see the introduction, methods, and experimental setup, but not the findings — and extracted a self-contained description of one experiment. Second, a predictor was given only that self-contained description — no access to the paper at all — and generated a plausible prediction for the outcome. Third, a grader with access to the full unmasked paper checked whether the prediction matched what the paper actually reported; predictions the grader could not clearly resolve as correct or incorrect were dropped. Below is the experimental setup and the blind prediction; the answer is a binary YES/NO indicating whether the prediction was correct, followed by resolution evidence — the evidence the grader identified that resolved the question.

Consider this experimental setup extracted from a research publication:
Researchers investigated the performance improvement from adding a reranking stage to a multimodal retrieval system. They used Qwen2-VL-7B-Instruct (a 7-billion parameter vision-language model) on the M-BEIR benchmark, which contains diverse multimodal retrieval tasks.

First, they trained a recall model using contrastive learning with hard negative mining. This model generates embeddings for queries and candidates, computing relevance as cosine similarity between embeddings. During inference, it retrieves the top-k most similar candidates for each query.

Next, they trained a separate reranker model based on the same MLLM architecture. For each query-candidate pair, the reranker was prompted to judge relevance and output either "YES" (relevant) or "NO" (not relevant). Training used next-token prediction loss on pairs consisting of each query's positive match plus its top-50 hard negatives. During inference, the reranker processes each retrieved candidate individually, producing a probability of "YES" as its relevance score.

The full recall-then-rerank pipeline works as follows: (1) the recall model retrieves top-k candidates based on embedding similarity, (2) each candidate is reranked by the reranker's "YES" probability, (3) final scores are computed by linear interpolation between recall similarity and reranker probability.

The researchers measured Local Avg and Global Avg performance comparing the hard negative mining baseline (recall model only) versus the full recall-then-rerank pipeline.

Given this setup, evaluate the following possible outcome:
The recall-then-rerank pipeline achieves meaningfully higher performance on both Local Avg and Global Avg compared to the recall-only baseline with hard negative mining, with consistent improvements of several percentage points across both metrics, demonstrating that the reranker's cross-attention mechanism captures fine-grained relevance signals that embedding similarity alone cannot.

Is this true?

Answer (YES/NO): NO